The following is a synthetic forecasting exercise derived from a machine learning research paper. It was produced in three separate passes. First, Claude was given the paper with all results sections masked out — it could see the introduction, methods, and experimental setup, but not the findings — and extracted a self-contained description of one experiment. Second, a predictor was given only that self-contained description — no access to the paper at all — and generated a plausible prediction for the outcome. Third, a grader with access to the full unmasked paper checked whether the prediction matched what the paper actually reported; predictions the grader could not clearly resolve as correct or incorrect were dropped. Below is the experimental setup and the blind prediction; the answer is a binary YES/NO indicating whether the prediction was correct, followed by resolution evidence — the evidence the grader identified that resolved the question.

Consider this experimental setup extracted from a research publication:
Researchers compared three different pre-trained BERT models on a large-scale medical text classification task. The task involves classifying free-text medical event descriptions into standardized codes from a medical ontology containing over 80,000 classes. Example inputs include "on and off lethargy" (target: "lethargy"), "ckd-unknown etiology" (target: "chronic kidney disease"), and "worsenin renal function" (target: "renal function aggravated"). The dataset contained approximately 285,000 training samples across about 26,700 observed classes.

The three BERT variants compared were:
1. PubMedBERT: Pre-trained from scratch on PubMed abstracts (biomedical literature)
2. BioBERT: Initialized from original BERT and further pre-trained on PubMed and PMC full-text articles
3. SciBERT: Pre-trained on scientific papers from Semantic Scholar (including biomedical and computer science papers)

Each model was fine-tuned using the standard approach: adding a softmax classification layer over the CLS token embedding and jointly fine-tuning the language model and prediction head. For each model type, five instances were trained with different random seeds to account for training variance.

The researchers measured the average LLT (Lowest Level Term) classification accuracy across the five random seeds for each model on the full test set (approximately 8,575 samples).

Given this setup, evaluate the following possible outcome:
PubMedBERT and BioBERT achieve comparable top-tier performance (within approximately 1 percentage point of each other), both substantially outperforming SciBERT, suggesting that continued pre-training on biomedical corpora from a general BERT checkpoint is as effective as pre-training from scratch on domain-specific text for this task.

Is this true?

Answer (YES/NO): NO